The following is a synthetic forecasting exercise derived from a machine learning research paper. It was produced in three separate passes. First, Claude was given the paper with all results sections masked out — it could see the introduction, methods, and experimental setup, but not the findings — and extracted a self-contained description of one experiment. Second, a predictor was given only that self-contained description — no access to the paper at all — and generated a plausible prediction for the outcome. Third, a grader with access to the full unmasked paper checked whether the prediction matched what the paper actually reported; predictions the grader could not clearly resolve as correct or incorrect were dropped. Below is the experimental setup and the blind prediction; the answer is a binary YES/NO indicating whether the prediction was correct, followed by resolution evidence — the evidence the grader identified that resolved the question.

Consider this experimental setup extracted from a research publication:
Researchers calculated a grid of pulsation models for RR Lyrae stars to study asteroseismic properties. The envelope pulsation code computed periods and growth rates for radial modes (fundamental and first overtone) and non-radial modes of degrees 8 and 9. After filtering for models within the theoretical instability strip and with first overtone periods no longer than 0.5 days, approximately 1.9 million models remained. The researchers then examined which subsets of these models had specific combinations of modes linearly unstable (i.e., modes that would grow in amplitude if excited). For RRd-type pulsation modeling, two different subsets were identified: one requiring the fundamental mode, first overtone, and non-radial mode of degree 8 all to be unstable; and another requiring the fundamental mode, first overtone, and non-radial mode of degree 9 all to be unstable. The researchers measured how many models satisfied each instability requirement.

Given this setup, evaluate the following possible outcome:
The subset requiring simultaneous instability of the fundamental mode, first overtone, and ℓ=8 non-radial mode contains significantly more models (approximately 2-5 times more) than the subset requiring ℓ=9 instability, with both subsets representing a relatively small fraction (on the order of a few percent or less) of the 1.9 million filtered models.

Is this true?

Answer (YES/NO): NO